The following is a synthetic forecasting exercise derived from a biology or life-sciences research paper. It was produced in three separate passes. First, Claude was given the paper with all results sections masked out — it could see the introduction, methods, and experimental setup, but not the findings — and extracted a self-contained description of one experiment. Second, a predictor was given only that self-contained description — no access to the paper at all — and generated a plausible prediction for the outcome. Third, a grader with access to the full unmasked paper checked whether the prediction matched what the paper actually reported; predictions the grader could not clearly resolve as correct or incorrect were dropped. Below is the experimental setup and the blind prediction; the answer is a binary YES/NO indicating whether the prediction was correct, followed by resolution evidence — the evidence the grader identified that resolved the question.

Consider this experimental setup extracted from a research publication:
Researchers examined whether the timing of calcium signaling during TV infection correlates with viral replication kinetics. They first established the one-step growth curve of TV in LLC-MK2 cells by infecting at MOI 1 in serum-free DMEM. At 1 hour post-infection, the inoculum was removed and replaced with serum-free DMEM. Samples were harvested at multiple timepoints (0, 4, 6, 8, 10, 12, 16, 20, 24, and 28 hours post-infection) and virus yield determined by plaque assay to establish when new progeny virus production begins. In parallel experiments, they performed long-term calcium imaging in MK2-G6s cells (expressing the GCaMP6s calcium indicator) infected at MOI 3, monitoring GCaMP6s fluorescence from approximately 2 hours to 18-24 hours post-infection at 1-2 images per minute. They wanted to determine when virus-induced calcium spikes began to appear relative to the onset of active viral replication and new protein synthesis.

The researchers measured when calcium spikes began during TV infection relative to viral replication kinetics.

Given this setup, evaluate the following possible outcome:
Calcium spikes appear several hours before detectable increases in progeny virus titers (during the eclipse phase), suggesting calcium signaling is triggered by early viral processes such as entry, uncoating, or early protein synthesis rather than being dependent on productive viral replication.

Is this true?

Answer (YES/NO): NO